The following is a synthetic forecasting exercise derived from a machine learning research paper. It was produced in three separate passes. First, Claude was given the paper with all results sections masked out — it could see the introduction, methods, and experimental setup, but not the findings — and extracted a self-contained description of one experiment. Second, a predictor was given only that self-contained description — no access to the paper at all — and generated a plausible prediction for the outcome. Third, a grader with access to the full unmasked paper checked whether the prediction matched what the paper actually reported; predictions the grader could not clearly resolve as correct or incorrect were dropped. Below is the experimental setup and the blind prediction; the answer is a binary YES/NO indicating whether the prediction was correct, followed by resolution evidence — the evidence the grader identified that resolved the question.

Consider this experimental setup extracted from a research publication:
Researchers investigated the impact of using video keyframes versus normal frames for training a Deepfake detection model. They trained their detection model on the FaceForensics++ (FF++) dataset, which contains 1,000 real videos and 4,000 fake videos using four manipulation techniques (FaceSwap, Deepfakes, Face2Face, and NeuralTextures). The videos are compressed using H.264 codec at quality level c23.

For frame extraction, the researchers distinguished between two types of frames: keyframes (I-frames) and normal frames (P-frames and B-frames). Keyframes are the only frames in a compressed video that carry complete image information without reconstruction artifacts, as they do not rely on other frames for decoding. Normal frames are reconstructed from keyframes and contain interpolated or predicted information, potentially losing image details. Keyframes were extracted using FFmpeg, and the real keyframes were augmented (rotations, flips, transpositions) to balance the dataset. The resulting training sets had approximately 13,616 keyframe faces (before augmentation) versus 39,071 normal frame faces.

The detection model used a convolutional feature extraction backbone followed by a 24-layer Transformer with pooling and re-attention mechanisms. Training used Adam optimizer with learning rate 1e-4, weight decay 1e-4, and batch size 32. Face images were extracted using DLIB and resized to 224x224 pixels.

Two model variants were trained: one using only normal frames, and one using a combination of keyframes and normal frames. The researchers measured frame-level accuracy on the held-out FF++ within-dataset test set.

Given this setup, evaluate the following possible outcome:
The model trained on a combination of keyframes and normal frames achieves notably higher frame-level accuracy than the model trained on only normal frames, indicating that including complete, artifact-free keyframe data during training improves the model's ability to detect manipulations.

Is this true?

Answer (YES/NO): YES